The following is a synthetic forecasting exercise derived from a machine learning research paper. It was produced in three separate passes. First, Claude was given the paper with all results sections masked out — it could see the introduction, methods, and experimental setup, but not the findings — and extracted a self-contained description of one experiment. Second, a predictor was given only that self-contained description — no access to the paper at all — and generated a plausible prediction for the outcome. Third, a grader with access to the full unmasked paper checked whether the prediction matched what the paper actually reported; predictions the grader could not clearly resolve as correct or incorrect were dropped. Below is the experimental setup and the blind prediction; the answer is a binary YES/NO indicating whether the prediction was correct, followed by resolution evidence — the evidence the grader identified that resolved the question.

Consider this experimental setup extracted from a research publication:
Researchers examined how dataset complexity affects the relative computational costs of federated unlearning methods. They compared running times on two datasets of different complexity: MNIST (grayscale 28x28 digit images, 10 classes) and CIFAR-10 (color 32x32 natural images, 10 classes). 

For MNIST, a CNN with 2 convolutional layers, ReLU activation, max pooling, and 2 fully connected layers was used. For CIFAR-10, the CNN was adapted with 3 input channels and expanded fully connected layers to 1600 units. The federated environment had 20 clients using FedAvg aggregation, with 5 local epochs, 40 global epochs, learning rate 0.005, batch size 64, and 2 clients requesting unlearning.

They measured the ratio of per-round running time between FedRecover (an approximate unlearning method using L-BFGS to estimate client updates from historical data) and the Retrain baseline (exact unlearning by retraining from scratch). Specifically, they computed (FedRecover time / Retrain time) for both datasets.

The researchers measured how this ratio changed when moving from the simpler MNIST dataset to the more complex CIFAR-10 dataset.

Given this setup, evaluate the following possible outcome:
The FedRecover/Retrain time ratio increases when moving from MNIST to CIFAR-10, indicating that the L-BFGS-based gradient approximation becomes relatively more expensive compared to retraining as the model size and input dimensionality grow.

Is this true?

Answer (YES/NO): NO